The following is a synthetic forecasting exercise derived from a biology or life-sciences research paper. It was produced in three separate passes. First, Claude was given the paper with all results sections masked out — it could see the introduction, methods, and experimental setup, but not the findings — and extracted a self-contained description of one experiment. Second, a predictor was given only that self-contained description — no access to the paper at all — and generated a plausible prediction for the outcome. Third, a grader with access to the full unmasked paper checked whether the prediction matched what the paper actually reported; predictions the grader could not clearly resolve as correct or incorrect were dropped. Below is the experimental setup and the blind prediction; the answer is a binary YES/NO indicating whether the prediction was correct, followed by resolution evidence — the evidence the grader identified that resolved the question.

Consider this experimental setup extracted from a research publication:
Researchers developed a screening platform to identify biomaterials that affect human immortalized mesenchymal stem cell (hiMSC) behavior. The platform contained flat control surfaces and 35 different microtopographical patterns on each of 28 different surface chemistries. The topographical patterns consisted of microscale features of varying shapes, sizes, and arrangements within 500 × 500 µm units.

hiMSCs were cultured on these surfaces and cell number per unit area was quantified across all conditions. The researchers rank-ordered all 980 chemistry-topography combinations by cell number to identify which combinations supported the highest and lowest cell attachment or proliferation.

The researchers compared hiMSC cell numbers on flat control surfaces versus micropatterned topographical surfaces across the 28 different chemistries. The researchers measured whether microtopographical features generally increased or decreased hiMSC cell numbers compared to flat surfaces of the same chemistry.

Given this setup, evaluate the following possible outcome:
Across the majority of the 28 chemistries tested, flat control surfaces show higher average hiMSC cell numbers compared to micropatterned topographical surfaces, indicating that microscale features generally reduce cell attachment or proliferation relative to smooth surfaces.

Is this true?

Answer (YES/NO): NO